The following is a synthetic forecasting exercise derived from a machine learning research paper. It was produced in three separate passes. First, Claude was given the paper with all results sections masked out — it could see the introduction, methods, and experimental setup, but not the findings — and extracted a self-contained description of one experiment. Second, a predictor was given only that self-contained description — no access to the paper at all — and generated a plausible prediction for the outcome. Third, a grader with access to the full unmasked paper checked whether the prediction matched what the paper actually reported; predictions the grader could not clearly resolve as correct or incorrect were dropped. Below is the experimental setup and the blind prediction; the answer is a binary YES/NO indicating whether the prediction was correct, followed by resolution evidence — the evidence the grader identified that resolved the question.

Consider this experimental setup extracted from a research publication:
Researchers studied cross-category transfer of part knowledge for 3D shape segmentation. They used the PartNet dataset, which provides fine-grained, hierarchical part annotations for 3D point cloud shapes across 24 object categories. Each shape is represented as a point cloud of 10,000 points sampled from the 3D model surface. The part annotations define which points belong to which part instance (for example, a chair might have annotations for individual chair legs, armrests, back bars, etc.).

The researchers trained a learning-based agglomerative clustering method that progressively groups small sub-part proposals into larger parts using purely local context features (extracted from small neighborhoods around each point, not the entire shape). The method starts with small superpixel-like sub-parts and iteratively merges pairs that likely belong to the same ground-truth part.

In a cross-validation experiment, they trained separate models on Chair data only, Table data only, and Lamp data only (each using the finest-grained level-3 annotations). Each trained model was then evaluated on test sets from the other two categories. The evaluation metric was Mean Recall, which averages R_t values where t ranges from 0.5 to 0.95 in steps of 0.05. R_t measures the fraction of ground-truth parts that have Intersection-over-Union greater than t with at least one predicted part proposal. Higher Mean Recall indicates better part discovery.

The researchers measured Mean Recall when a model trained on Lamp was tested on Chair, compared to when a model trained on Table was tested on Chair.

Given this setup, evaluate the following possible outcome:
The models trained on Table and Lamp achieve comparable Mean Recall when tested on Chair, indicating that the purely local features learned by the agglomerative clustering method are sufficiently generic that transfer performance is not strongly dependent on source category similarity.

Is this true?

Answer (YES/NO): NO